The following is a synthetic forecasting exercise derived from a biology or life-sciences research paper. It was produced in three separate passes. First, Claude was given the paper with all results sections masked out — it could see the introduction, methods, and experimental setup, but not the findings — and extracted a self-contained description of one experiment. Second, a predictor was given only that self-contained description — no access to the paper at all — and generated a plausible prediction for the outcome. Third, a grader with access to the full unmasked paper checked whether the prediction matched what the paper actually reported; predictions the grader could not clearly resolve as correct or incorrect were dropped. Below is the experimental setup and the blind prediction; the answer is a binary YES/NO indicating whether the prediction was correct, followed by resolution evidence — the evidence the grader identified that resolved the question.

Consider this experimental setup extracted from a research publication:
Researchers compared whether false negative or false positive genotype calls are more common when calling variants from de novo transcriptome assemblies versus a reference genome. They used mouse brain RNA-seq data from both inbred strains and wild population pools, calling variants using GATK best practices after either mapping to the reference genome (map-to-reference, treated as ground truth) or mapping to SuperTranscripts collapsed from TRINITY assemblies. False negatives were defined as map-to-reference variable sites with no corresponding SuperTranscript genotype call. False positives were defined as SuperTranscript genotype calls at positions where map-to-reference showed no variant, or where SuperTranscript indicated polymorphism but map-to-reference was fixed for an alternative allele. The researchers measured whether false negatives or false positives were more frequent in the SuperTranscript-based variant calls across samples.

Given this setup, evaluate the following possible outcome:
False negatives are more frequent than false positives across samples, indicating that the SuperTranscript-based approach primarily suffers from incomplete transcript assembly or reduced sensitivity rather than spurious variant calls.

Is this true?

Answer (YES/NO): YES